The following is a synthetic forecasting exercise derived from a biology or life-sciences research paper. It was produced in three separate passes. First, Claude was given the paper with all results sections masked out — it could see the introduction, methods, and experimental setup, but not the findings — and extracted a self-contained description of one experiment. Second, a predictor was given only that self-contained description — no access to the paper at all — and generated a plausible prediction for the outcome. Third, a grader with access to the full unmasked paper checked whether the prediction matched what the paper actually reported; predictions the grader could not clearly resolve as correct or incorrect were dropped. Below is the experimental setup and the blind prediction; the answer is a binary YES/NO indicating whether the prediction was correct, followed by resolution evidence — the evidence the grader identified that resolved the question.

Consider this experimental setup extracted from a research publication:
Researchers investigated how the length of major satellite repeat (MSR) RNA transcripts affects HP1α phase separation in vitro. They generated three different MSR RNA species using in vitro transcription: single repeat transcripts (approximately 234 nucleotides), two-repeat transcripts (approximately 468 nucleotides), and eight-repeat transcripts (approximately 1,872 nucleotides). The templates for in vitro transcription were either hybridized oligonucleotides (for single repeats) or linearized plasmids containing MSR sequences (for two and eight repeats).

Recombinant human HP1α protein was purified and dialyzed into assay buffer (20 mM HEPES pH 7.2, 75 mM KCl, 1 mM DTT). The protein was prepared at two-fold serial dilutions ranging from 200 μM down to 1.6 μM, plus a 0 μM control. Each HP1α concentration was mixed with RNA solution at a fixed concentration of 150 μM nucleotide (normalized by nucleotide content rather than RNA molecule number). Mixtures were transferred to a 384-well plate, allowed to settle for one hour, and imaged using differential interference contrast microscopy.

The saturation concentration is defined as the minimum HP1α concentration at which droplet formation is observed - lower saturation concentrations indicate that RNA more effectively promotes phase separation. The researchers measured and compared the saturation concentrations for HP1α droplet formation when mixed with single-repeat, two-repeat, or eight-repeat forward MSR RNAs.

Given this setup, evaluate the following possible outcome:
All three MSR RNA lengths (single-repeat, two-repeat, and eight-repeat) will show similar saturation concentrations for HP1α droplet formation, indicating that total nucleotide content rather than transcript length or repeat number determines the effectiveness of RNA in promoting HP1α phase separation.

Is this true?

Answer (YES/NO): NO